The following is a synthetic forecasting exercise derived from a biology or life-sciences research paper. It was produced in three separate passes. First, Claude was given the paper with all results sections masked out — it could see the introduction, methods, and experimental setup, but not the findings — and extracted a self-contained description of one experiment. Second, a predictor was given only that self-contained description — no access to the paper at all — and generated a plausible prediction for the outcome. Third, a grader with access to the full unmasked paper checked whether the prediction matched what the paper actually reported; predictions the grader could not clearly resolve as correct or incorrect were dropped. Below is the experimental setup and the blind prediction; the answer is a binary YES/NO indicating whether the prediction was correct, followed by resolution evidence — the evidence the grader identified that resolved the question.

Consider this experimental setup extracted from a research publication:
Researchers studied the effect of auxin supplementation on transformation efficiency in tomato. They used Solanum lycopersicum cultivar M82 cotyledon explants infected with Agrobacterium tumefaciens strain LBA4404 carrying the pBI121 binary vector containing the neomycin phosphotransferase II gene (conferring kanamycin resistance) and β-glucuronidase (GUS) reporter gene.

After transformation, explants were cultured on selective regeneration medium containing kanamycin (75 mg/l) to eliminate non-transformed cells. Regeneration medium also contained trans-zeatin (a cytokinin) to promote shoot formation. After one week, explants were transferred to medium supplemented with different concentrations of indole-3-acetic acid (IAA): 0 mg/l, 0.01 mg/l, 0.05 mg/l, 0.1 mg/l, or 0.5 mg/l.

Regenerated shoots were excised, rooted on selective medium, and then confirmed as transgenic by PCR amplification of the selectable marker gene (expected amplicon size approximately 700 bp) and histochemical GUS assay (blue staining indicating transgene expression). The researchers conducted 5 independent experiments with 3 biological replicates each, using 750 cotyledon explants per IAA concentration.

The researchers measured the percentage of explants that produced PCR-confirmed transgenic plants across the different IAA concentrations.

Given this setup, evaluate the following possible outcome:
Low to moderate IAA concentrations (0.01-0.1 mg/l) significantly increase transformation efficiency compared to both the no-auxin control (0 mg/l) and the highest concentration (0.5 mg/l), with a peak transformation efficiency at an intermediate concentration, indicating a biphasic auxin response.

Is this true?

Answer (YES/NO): NO